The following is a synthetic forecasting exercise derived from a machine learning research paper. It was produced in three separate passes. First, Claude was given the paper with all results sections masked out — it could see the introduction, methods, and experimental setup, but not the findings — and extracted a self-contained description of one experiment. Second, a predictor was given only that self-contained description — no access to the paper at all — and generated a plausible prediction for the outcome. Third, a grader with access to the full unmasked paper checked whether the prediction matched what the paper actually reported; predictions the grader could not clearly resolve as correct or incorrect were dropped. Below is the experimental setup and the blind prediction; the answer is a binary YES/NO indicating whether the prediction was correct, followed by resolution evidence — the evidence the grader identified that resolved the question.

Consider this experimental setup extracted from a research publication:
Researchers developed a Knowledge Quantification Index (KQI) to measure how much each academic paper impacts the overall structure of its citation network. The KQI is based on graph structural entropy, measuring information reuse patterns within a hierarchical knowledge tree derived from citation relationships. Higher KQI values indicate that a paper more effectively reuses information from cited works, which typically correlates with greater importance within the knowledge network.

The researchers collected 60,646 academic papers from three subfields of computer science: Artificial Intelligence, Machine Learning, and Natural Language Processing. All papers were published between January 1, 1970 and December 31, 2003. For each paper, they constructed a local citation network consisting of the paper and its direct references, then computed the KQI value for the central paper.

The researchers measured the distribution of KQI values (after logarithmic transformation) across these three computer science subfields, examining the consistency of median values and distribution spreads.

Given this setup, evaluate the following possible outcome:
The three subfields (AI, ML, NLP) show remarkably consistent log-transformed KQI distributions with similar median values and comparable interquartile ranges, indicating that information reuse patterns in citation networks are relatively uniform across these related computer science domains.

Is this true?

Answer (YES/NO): NO